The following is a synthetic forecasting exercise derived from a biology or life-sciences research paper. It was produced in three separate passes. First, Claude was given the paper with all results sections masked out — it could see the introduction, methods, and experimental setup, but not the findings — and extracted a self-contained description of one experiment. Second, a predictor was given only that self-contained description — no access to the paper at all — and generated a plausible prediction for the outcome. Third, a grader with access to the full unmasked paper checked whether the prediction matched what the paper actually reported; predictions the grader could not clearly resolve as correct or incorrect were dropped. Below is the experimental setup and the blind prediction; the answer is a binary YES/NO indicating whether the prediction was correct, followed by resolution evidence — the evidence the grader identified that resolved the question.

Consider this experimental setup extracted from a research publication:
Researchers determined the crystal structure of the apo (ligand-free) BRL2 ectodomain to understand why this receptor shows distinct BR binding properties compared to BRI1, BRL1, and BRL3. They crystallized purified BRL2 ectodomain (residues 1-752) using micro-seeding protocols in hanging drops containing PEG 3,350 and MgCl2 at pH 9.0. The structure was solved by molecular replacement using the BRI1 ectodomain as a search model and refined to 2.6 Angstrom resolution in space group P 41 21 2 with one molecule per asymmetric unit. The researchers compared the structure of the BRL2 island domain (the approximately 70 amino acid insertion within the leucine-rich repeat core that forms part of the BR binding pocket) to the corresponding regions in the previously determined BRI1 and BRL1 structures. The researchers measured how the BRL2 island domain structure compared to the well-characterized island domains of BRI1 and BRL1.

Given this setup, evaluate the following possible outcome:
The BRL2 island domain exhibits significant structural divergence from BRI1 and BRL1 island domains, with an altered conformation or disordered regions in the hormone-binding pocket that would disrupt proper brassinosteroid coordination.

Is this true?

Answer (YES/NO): NO